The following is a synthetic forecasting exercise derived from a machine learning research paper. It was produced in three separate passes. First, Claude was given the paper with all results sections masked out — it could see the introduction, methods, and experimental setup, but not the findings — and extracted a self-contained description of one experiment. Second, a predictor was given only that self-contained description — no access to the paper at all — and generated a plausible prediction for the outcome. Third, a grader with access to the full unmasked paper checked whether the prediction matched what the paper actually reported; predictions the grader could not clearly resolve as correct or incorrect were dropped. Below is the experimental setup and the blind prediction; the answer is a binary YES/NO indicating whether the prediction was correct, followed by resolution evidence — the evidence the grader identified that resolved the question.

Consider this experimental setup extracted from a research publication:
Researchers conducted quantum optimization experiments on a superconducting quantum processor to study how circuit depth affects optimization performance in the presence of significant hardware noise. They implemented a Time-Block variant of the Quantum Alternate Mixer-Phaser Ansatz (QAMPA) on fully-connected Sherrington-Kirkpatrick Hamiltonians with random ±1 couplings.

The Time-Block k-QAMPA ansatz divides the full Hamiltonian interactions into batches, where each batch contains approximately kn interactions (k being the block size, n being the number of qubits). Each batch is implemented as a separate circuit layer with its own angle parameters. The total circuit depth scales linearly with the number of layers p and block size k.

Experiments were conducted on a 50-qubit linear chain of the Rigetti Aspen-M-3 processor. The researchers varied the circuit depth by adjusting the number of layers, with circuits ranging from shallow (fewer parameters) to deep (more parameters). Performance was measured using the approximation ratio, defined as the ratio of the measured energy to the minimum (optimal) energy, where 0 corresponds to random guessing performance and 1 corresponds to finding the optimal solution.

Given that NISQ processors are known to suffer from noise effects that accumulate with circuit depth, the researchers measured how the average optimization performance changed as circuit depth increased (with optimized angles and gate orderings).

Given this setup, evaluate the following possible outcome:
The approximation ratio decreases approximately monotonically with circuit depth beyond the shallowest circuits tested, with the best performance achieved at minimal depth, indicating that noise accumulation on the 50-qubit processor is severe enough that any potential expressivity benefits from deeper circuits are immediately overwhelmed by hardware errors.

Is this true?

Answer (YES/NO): NO